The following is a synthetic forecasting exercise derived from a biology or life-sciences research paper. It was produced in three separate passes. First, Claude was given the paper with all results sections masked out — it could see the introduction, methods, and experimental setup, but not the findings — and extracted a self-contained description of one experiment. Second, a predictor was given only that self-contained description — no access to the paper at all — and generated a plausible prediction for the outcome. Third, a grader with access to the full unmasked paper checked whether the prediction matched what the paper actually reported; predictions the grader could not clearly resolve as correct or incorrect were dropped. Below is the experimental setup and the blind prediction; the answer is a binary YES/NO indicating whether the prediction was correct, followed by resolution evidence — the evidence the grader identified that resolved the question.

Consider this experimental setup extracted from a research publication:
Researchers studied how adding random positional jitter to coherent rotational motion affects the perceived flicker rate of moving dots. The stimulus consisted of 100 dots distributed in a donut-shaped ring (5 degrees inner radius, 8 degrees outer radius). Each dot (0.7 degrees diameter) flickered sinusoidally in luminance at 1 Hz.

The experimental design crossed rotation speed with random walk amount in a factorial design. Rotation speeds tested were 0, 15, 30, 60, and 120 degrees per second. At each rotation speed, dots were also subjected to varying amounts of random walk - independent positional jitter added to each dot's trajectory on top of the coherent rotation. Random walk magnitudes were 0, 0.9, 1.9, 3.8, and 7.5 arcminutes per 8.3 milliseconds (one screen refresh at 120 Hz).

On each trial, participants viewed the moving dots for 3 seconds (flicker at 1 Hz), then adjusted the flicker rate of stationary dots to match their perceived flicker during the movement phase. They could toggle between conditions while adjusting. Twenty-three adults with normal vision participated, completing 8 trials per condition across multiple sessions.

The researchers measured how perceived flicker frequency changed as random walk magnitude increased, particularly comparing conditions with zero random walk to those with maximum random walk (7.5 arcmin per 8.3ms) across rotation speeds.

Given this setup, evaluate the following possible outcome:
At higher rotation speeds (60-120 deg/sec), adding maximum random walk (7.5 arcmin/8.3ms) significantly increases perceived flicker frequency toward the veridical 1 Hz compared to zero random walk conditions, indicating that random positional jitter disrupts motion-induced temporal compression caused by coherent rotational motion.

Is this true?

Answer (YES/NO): NO